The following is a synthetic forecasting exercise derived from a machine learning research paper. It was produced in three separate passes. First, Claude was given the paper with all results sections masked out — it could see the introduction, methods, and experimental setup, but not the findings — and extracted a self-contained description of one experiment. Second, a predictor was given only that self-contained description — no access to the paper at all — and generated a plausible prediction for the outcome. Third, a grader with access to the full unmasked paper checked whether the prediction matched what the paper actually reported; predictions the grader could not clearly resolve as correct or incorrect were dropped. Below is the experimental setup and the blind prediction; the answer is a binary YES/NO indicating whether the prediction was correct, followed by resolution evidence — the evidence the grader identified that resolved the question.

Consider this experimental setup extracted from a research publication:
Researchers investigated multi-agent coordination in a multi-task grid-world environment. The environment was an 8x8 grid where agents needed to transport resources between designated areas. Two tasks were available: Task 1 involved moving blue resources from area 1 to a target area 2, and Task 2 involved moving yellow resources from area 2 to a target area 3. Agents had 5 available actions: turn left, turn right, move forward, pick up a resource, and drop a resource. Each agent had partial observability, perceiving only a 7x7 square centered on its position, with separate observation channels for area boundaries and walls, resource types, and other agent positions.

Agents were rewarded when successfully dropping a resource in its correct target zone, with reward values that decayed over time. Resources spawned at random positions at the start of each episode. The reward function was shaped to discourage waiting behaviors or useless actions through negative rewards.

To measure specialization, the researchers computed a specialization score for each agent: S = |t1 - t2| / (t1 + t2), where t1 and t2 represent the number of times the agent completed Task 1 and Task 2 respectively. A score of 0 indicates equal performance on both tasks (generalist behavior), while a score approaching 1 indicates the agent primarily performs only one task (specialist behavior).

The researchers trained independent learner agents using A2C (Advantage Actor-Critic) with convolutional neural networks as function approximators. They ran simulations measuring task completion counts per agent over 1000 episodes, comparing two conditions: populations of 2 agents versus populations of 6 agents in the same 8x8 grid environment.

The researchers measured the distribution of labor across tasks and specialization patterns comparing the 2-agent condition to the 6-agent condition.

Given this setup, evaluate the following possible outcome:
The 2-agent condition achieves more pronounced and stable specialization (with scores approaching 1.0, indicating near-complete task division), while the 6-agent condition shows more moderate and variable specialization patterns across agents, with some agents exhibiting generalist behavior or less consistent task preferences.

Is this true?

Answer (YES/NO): NO